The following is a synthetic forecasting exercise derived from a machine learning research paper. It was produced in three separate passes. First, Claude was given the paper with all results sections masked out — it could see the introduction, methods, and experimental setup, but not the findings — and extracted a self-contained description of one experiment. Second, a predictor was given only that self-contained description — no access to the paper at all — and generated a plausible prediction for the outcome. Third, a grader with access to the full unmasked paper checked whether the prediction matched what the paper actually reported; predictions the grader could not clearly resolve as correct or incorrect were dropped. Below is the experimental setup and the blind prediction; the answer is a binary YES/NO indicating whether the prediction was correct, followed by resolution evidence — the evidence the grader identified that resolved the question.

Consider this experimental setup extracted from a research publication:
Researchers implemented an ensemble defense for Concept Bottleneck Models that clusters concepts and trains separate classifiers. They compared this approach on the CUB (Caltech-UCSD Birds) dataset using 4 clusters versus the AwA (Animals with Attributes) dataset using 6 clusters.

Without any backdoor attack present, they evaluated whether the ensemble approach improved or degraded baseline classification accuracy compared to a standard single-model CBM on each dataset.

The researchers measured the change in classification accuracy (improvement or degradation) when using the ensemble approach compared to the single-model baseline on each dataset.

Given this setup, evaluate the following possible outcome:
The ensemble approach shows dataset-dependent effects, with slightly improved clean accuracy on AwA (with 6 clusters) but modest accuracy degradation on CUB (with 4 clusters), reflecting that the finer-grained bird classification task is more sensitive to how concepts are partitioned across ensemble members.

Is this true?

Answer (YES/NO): NO